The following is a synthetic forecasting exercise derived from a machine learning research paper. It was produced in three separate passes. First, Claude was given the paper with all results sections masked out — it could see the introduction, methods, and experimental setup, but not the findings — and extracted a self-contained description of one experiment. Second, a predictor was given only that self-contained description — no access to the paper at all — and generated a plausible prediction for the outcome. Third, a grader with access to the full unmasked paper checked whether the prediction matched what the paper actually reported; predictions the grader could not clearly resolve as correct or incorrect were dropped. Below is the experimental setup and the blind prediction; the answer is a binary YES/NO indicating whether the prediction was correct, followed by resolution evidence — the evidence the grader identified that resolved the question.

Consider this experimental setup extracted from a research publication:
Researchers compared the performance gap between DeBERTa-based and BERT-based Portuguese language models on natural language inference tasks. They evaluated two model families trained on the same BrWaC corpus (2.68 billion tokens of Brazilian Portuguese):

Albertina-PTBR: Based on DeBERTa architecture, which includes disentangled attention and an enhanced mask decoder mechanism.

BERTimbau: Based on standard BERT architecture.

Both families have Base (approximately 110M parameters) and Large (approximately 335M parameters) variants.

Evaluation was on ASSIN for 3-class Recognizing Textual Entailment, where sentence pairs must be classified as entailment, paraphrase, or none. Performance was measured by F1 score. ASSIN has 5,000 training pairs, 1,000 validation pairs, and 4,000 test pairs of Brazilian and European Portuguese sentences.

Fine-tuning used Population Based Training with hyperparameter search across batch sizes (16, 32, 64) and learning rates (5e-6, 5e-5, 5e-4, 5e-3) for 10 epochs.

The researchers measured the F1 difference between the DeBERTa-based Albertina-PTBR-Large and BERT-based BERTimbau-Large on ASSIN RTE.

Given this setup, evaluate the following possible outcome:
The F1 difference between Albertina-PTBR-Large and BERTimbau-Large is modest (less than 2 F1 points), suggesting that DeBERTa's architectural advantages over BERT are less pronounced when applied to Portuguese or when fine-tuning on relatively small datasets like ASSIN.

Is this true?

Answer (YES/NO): NO